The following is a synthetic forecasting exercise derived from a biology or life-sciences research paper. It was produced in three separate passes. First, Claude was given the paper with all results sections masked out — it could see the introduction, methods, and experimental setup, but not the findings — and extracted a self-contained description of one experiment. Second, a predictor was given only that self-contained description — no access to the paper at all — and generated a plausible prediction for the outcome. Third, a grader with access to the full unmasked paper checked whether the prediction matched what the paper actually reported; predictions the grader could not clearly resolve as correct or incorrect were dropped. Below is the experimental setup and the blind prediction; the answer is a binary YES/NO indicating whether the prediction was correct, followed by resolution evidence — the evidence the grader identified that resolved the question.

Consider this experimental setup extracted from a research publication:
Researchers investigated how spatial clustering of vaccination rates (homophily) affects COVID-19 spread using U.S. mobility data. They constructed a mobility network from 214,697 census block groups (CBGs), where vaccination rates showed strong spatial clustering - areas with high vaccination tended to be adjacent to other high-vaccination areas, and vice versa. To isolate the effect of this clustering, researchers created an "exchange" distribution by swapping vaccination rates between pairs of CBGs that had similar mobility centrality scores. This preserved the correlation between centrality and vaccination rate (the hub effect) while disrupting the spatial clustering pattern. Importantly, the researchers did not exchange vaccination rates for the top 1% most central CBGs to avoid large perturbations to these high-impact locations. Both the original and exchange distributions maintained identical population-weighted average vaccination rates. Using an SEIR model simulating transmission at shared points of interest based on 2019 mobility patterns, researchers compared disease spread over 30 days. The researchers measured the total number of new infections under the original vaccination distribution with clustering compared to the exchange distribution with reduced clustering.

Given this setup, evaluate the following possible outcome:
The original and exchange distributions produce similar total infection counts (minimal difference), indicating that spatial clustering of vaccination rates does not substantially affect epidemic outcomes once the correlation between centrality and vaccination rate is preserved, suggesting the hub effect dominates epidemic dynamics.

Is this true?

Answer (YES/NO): NO